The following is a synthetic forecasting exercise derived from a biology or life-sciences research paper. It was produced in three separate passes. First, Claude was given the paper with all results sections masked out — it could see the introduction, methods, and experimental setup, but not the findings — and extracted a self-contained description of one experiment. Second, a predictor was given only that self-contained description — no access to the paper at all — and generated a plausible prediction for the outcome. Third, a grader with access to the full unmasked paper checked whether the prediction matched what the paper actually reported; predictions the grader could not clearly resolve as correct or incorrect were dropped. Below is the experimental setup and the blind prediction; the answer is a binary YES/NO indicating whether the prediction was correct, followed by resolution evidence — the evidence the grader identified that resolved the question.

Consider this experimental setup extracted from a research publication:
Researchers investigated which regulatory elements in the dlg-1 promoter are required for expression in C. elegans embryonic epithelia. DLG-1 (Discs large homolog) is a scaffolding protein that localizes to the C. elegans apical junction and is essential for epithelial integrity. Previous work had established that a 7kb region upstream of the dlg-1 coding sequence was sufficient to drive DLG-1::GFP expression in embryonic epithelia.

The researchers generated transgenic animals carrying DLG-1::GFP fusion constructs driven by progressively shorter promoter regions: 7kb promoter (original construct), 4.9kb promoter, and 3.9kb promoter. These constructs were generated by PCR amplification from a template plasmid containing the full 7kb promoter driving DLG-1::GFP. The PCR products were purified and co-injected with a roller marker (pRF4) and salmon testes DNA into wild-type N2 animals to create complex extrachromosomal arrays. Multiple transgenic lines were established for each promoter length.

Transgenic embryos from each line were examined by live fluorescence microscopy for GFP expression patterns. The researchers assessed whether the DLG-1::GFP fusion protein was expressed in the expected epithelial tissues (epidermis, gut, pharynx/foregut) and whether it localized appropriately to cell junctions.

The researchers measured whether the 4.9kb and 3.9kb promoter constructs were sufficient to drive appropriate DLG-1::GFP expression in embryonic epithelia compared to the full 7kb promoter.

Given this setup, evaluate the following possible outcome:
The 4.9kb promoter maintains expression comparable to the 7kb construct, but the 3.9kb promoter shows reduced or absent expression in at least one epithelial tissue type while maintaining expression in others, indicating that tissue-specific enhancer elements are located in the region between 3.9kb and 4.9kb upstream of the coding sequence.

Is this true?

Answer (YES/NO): YES